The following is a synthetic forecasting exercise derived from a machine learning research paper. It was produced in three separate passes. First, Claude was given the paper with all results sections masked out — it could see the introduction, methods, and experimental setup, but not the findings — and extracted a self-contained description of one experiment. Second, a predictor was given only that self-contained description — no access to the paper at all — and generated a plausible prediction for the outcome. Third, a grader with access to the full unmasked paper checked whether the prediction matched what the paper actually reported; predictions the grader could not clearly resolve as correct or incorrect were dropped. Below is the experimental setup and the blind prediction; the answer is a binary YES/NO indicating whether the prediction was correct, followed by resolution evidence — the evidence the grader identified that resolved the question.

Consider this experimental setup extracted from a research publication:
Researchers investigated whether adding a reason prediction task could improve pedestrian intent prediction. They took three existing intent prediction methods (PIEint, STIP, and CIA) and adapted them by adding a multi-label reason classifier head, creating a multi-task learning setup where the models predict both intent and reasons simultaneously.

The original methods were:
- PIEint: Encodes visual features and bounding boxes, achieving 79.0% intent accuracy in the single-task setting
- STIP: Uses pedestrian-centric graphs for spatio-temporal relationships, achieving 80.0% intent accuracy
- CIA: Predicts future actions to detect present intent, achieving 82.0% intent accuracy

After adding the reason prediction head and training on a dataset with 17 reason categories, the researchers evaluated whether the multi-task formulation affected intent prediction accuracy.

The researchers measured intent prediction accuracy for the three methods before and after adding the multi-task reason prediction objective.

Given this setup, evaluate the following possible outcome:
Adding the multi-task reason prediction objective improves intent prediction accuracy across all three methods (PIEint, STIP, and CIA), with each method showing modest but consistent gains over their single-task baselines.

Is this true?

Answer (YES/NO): YES